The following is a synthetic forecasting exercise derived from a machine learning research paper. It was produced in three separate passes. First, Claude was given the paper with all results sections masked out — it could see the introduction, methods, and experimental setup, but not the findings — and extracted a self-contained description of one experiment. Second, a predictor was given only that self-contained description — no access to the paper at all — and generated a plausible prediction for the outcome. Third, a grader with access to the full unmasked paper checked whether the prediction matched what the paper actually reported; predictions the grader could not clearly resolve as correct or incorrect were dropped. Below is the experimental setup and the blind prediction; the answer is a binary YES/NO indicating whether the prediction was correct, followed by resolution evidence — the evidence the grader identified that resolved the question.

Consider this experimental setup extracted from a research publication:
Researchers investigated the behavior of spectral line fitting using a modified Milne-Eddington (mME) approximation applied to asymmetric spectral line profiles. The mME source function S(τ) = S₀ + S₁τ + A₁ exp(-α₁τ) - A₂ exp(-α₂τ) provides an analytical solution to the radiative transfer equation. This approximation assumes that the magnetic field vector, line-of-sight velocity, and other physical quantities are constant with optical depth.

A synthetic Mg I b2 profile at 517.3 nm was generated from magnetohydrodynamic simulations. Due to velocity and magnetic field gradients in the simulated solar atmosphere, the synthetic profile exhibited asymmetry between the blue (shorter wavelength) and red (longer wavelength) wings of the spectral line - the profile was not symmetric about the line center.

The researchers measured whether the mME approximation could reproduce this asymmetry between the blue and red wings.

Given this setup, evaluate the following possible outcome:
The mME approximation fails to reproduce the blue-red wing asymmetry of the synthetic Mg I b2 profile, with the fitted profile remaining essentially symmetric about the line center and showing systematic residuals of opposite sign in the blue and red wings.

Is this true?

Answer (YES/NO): YES